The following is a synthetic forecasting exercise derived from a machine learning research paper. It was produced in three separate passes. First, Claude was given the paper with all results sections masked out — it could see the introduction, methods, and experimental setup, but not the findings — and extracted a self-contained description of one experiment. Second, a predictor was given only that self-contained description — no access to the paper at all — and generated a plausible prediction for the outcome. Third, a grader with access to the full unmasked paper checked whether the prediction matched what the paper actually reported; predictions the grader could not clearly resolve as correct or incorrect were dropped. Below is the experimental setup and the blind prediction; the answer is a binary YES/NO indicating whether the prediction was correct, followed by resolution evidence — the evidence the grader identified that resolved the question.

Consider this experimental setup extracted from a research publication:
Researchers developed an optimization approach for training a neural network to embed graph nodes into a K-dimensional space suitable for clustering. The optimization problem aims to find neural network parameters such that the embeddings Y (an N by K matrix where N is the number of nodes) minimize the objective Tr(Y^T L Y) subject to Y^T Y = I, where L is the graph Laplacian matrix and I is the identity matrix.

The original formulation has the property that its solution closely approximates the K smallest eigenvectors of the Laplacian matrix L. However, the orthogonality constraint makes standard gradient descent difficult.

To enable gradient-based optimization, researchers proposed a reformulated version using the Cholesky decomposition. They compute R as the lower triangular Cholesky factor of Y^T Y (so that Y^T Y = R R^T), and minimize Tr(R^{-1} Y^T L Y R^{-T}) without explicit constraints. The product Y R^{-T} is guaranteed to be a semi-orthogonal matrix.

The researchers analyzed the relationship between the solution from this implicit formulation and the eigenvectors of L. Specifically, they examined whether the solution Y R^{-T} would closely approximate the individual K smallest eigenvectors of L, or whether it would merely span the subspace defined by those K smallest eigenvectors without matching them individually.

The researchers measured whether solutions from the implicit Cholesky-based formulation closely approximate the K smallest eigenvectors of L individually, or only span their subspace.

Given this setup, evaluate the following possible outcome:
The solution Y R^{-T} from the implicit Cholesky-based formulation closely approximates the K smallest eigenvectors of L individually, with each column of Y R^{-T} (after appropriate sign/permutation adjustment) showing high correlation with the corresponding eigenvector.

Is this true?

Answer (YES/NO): NO